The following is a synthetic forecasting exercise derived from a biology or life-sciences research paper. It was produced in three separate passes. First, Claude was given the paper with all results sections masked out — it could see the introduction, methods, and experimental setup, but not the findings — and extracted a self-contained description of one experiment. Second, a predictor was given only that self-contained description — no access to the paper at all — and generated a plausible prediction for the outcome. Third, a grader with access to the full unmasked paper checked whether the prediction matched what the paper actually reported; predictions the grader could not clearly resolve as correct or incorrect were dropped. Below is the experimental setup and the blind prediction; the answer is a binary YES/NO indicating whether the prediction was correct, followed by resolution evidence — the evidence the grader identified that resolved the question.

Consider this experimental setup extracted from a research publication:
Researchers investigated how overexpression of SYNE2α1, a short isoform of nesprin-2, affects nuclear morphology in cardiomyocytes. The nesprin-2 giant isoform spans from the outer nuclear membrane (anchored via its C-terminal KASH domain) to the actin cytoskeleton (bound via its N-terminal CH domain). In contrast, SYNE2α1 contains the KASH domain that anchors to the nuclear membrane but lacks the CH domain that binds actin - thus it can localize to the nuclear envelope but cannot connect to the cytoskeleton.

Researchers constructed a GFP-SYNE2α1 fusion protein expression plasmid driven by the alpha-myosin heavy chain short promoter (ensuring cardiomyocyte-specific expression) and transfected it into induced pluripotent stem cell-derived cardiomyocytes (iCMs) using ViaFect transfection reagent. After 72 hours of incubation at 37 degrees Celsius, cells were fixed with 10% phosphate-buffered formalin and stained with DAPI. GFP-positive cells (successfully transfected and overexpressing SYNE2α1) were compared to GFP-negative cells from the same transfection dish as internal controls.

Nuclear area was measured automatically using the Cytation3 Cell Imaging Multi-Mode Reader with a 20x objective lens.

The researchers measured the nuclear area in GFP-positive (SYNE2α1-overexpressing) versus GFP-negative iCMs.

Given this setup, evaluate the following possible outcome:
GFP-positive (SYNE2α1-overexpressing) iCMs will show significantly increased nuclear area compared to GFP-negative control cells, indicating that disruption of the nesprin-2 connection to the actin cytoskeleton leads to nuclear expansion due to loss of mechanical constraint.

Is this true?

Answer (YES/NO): YES